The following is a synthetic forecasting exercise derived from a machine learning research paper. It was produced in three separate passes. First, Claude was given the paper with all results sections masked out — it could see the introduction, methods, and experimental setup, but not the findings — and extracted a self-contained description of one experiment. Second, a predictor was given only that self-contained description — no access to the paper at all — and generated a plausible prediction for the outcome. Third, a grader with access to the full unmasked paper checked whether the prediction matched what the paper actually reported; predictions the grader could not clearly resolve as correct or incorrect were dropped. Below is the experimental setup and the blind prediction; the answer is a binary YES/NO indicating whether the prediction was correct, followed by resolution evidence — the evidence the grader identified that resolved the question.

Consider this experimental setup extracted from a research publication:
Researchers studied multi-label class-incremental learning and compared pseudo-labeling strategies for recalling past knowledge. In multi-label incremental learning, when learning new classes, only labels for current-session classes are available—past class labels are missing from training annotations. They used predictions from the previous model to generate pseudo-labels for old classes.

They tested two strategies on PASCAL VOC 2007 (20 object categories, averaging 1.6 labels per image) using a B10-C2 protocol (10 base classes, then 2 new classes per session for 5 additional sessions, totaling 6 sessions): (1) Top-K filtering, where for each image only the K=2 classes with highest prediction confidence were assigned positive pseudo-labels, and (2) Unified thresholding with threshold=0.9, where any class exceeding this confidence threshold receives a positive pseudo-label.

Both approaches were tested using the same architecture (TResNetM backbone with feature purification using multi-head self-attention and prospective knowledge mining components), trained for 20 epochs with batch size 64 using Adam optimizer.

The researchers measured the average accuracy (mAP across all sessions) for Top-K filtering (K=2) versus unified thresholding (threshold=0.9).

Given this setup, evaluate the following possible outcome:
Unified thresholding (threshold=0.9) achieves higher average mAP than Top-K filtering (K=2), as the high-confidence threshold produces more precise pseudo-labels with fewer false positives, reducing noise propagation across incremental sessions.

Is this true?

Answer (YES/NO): YES